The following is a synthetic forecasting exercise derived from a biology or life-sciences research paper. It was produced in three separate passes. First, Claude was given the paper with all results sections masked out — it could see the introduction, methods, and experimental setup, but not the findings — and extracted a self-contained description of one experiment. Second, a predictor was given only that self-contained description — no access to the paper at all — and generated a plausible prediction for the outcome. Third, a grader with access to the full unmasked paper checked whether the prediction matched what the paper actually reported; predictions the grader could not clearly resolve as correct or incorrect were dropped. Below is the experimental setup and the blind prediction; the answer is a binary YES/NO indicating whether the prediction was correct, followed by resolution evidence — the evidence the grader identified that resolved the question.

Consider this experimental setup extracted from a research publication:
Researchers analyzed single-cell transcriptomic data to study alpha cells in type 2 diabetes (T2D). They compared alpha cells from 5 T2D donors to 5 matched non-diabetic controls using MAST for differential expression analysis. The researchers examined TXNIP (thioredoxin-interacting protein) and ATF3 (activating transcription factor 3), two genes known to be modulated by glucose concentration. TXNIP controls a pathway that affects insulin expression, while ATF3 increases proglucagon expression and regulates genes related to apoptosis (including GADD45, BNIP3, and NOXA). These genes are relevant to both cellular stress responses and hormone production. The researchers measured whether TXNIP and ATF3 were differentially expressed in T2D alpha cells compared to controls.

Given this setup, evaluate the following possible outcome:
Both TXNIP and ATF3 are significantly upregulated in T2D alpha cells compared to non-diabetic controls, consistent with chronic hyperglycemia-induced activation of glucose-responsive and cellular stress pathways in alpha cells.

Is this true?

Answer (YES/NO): YES